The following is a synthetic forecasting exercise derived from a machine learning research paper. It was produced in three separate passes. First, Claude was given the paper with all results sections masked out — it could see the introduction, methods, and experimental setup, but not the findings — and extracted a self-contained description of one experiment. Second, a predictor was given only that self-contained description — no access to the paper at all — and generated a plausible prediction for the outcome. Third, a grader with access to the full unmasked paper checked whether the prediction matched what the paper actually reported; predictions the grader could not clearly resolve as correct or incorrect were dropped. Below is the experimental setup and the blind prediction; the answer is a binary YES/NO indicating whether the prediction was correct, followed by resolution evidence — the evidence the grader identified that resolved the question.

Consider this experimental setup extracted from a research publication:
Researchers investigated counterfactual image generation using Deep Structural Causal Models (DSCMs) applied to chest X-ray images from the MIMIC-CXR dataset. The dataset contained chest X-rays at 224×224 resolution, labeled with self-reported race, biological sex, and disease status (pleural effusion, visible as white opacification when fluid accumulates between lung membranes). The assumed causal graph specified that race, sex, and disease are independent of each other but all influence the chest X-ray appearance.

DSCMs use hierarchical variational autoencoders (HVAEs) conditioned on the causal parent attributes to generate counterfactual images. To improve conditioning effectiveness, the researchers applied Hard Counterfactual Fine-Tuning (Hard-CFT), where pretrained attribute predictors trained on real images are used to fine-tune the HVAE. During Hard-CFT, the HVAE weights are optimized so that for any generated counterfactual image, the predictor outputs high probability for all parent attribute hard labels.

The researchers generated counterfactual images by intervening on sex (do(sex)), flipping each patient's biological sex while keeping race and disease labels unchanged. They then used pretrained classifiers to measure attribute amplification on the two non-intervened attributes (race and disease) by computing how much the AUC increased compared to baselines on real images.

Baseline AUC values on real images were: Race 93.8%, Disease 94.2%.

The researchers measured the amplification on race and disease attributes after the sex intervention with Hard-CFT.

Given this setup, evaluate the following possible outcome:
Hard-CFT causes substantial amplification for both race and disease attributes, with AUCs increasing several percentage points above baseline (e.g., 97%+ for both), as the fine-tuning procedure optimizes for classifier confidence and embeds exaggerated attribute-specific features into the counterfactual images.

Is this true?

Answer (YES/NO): YES